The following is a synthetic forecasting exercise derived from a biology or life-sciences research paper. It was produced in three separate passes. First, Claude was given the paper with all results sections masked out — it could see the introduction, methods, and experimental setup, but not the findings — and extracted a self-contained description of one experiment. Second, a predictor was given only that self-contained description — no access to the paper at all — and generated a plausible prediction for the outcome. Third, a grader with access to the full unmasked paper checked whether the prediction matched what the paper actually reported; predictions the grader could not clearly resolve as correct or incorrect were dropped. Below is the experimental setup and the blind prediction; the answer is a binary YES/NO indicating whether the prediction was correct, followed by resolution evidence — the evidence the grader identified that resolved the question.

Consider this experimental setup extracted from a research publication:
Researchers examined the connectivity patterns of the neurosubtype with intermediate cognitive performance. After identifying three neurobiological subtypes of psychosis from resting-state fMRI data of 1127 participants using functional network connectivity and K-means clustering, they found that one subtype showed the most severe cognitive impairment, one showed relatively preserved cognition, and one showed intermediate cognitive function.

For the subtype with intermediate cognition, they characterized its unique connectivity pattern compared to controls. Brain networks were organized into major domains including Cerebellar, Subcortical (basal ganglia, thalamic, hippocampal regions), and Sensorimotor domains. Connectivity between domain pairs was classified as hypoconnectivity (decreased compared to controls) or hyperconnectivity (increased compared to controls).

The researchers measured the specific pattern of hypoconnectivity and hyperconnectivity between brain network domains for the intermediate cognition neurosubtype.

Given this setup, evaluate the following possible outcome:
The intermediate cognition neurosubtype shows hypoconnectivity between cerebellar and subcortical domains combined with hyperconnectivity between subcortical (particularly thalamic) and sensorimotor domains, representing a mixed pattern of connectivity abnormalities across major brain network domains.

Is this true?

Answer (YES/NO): YES